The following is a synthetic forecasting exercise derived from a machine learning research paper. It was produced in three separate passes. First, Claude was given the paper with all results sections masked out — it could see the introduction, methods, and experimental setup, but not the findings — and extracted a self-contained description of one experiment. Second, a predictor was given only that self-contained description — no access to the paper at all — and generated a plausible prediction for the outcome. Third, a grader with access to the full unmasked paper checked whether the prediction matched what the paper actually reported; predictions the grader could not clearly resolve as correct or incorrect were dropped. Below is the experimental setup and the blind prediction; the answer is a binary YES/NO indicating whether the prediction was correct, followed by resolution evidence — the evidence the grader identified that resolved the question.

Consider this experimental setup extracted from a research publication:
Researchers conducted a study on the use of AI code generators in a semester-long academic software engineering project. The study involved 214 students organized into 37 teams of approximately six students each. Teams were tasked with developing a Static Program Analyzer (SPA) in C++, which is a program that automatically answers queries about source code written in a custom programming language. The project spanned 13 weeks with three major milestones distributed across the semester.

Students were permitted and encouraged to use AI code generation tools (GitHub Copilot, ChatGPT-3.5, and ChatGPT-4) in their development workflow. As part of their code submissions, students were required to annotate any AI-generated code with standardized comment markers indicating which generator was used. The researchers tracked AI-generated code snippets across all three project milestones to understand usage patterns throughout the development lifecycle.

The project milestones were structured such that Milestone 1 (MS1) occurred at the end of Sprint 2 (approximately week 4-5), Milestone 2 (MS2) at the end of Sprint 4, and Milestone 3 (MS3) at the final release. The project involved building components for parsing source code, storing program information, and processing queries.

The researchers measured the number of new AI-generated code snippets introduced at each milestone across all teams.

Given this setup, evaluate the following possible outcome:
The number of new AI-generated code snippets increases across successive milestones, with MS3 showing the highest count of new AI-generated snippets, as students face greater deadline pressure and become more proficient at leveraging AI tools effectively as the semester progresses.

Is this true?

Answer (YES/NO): NO